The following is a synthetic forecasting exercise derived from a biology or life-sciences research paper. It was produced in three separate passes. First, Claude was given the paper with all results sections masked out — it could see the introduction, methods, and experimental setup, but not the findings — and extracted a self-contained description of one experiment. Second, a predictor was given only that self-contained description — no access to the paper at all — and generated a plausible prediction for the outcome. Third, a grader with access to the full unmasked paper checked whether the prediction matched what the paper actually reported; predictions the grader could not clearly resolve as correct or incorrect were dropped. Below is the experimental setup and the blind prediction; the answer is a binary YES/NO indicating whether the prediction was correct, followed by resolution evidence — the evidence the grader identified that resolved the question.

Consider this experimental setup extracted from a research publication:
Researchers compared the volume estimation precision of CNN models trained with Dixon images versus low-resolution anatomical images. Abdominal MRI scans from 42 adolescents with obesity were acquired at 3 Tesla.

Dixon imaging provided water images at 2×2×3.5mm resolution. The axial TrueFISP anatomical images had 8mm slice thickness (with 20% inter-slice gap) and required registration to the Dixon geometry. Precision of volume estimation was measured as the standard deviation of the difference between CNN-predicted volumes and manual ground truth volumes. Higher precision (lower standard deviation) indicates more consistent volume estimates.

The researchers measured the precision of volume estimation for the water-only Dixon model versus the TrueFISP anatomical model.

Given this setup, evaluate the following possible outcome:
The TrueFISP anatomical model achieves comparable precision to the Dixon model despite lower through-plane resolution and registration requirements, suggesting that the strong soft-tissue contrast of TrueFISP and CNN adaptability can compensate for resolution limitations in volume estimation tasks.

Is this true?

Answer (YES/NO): NO